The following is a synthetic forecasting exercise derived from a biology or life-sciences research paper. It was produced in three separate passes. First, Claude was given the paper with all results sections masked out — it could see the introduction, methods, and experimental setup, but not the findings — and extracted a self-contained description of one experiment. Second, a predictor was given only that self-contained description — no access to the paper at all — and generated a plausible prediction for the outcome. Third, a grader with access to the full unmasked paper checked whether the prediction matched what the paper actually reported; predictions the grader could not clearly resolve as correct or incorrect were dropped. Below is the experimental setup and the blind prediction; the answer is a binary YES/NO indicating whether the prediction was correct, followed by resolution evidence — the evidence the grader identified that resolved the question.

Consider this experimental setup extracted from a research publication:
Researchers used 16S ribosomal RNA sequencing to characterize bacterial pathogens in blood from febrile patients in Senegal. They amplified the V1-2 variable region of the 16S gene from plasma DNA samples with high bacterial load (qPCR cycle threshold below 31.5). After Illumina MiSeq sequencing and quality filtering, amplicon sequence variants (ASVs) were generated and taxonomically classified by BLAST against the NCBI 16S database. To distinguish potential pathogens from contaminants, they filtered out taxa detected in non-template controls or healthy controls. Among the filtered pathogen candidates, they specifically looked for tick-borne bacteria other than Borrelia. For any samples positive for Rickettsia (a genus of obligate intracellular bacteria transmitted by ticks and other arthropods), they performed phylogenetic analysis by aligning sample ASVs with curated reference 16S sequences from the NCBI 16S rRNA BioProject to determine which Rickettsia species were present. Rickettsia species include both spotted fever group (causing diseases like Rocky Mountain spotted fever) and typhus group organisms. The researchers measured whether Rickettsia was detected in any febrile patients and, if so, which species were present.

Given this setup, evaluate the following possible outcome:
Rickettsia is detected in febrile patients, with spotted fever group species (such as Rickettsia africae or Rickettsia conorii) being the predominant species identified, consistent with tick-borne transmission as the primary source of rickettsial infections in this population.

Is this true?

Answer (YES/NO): YES